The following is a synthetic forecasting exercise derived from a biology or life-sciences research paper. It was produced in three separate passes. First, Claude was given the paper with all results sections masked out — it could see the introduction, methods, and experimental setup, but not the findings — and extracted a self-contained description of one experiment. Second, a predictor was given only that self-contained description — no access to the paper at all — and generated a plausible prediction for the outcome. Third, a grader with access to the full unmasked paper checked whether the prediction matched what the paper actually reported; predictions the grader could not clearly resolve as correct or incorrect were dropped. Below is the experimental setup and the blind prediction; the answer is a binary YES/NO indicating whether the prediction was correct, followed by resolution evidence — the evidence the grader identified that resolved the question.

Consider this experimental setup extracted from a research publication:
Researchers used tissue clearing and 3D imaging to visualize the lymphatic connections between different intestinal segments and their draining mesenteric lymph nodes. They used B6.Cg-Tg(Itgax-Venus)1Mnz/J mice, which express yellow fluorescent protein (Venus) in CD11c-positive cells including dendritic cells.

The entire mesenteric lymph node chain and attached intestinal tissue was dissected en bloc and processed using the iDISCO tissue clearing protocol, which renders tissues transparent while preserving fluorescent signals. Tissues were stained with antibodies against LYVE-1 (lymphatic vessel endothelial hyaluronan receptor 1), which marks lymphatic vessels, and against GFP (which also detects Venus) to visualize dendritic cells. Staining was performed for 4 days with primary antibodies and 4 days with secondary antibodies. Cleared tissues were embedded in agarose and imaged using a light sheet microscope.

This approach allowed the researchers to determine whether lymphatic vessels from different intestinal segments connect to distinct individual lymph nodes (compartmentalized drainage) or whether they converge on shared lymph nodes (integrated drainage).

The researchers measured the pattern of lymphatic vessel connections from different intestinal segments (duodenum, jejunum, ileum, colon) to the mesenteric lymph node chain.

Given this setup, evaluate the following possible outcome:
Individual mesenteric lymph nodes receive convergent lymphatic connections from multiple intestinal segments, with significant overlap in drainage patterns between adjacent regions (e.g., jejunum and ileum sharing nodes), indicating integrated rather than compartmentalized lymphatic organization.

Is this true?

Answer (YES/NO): NO